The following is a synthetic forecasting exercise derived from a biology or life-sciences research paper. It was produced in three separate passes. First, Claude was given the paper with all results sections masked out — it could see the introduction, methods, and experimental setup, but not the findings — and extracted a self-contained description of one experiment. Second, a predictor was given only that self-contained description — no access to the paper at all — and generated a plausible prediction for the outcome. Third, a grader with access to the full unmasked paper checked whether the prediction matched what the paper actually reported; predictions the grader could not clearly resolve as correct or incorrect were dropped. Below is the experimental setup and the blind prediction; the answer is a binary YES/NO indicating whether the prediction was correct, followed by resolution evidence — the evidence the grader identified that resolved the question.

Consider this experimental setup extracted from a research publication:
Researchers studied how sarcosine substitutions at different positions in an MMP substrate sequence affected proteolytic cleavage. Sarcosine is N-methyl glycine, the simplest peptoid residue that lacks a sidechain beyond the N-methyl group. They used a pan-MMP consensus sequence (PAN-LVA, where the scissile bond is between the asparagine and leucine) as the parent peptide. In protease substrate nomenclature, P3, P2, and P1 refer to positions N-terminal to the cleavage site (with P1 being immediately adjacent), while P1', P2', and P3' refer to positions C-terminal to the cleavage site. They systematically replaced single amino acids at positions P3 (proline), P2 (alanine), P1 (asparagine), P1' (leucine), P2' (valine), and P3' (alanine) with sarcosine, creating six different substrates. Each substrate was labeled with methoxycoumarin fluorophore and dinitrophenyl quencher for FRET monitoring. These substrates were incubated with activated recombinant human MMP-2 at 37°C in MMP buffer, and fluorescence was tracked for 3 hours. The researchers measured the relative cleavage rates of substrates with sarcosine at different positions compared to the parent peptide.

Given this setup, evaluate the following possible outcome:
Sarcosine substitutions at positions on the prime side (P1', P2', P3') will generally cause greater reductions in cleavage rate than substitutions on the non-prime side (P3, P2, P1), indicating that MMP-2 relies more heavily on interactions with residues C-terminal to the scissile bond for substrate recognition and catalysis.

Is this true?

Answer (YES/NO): YES